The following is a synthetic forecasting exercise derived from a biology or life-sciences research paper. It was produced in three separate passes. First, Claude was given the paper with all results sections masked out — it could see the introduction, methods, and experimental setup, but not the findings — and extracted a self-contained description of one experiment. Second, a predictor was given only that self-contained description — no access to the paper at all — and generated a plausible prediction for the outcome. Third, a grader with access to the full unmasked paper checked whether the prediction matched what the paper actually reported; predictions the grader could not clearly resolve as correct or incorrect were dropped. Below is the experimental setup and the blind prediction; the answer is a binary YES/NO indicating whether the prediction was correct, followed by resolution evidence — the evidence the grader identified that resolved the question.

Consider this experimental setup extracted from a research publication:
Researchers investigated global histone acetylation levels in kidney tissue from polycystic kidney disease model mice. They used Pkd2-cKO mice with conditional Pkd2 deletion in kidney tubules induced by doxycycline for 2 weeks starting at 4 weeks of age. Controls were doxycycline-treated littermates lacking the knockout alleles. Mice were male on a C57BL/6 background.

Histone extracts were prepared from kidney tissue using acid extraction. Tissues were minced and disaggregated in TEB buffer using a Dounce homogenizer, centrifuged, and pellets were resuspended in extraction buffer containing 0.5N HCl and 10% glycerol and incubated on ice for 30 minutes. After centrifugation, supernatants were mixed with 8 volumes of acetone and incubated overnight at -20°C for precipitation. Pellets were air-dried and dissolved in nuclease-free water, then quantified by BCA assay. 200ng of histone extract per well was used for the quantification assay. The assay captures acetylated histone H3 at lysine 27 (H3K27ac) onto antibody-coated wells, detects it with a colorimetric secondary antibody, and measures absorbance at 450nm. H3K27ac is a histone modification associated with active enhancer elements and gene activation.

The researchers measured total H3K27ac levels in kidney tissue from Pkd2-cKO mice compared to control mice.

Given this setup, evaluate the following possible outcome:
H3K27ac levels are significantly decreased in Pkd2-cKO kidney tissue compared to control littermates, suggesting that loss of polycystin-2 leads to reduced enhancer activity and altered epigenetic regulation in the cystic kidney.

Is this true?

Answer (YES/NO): NO